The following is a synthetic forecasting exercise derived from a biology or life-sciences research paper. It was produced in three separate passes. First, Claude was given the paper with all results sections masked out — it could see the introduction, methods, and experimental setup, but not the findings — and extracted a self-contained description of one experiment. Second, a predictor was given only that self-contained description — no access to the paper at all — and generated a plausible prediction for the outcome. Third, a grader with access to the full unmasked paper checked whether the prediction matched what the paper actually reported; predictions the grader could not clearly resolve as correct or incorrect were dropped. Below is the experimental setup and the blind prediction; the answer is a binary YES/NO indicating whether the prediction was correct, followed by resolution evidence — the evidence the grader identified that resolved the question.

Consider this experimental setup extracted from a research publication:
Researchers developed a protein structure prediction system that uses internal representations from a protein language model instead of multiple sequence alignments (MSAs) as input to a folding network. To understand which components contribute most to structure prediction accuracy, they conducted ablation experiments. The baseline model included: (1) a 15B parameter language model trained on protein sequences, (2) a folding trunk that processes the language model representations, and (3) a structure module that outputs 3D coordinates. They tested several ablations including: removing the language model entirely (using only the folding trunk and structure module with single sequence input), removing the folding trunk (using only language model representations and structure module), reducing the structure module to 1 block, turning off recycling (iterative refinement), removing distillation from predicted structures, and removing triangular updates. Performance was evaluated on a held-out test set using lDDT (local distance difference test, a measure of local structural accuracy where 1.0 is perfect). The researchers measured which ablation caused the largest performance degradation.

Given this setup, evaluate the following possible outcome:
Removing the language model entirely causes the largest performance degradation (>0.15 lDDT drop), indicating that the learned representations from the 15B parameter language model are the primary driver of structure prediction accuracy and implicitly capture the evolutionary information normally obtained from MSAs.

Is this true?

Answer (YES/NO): YES